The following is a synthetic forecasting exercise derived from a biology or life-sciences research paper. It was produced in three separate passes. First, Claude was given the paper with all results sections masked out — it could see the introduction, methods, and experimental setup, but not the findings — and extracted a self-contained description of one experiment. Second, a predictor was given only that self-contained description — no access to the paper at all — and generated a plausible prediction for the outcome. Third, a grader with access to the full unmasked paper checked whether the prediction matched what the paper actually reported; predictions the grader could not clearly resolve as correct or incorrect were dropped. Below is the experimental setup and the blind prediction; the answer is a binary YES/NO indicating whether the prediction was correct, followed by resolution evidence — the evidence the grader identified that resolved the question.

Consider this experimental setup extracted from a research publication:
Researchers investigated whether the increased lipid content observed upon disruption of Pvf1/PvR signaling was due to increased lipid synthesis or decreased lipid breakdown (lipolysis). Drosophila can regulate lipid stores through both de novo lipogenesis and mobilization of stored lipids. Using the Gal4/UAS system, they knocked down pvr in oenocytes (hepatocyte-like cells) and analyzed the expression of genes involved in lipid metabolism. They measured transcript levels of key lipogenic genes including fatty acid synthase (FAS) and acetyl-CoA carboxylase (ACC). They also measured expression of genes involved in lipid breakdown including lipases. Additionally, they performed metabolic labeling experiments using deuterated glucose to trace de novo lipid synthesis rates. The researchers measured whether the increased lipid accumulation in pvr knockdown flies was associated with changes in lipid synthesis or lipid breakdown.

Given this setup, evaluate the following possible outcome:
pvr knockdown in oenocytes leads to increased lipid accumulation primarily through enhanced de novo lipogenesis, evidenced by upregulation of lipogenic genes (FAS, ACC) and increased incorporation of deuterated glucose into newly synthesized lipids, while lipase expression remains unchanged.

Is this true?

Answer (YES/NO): NO